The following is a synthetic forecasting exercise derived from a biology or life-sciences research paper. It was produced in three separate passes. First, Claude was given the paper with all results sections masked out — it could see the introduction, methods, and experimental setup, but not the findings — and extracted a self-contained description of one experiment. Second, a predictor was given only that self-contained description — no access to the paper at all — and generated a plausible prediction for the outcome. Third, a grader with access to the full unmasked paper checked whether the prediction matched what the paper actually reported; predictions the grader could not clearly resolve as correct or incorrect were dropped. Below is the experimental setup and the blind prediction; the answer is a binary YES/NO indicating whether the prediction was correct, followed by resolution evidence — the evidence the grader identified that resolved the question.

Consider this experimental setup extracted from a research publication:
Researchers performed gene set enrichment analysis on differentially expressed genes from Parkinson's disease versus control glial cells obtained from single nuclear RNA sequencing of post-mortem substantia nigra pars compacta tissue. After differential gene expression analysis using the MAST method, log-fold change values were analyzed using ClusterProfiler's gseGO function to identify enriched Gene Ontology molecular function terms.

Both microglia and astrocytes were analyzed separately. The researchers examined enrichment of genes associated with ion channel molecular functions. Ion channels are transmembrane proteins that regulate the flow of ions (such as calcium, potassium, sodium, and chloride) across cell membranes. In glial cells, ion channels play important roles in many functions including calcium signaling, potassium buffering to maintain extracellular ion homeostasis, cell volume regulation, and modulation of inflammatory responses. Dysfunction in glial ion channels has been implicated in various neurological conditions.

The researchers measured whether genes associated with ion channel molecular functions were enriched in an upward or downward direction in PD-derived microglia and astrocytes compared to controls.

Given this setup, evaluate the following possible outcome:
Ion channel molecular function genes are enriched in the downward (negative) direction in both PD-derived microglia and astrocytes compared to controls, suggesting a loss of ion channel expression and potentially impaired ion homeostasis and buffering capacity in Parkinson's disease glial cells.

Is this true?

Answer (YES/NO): YES